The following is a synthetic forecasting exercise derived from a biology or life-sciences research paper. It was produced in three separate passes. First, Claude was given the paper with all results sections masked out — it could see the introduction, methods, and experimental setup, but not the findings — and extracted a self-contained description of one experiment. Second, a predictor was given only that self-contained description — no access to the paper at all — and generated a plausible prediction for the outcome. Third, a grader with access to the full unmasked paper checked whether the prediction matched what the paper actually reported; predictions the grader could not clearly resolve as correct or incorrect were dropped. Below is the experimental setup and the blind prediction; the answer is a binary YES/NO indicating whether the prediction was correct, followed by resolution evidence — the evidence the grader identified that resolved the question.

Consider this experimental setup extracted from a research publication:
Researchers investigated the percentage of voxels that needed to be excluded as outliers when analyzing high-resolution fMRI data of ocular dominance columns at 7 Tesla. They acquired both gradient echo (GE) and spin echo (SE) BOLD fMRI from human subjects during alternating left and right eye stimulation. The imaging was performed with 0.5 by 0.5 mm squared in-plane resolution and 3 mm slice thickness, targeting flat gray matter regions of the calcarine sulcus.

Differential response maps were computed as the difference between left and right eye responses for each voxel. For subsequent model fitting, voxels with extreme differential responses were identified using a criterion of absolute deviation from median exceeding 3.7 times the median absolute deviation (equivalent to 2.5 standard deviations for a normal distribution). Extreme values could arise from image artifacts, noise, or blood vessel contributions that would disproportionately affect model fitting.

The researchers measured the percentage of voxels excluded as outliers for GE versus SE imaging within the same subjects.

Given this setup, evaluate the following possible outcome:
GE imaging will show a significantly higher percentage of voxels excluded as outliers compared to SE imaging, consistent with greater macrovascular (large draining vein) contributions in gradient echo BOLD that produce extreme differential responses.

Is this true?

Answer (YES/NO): NO